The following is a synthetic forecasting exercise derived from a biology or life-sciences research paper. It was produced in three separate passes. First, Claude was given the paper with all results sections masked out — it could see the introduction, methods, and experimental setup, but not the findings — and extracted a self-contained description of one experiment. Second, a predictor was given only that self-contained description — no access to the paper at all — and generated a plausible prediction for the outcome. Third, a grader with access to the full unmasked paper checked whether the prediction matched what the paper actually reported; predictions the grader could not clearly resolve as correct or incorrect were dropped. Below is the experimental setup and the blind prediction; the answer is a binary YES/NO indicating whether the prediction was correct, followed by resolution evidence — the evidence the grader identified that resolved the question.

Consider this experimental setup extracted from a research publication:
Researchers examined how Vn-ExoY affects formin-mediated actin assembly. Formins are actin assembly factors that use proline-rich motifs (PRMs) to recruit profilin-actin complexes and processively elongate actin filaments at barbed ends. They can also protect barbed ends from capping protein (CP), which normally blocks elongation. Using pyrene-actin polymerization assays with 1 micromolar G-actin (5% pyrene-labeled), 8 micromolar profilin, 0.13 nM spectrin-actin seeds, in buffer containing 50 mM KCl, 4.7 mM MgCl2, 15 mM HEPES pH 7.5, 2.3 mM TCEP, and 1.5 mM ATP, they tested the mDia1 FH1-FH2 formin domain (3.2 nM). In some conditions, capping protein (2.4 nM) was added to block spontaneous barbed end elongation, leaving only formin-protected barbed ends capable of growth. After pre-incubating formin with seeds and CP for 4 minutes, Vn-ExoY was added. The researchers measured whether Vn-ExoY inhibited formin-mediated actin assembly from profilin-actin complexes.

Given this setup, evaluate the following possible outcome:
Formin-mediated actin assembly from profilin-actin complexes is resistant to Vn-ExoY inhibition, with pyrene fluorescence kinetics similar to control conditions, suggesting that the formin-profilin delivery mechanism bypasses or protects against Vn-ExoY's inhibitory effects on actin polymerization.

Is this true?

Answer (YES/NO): NO